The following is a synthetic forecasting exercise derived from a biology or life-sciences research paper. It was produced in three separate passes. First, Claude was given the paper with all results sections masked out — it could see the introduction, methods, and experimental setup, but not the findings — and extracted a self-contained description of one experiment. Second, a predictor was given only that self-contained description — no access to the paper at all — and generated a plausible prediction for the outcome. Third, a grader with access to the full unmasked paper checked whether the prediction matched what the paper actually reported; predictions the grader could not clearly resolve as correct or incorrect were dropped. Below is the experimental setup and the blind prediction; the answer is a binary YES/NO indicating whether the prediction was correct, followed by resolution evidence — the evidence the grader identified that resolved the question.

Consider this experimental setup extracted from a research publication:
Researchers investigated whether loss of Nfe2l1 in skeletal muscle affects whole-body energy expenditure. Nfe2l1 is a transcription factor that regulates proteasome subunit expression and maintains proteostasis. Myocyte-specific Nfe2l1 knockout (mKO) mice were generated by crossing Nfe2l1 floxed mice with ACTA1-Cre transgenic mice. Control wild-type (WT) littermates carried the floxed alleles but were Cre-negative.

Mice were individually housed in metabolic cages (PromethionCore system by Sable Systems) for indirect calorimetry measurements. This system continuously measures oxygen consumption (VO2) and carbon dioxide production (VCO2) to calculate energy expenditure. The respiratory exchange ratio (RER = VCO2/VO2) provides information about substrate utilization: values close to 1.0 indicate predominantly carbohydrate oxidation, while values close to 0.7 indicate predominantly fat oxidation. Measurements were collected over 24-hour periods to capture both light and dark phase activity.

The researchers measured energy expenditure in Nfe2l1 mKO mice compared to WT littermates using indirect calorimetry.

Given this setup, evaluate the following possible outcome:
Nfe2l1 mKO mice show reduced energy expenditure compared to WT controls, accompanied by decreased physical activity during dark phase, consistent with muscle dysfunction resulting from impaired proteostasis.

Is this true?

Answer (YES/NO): NO